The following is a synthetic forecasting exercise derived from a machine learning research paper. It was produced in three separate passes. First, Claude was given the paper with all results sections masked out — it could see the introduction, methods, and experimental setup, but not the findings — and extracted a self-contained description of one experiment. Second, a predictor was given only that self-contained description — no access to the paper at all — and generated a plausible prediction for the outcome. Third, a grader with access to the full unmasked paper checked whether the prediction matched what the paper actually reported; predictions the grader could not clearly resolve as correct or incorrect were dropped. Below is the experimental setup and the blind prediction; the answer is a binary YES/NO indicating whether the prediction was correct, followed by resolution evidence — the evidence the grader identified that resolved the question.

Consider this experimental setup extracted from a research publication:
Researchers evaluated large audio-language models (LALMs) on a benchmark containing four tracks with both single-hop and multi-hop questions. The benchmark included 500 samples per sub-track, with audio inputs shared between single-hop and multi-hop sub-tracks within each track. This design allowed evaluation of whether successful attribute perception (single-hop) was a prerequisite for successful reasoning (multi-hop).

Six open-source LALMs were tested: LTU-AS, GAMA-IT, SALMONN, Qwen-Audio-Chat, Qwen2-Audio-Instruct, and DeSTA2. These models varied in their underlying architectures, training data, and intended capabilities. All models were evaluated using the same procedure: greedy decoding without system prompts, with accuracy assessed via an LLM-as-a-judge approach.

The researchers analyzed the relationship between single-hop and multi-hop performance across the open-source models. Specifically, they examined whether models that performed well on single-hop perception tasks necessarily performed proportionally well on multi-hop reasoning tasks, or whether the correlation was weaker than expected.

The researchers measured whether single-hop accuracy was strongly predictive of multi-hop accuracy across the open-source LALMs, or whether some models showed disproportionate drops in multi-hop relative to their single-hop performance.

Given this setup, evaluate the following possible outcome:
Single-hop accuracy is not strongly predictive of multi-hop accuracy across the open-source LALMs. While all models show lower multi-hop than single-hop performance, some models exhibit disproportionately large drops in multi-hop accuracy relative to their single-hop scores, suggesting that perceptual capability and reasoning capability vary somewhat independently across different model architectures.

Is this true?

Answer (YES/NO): YES